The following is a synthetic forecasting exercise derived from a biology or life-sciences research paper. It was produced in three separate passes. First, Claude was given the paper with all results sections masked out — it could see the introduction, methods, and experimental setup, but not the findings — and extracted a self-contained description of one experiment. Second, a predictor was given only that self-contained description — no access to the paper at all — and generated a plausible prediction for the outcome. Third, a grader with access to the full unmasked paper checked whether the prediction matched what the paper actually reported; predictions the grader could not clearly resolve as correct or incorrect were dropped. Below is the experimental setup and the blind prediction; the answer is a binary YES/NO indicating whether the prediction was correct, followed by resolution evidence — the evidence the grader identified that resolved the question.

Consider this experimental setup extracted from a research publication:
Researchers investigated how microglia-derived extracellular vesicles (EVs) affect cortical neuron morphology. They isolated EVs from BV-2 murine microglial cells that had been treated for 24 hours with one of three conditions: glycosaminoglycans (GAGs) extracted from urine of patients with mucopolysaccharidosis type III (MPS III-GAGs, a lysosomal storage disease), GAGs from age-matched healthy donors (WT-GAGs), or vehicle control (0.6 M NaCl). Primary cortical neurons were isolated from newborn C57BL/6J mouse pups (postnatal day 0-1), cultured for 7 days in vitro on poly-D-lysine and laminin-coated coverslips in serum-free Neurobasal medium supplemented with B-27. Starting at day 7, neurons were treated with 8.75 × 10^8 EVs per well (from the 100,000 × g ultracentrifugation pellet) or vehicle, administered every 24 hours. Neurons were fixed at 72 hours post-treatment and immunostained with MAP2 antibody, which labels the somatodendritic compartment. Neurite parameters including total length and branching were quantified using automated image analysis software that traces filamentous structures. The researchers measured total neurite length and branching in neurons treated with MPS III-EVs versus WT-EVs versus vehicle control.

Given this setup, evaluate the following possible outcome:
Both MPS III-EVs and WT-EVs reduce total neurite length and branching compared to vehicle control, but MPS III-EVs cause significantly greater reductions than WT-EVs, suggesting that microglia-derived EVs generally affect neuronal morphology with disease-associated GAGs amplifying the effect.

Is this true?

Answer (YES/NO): NO